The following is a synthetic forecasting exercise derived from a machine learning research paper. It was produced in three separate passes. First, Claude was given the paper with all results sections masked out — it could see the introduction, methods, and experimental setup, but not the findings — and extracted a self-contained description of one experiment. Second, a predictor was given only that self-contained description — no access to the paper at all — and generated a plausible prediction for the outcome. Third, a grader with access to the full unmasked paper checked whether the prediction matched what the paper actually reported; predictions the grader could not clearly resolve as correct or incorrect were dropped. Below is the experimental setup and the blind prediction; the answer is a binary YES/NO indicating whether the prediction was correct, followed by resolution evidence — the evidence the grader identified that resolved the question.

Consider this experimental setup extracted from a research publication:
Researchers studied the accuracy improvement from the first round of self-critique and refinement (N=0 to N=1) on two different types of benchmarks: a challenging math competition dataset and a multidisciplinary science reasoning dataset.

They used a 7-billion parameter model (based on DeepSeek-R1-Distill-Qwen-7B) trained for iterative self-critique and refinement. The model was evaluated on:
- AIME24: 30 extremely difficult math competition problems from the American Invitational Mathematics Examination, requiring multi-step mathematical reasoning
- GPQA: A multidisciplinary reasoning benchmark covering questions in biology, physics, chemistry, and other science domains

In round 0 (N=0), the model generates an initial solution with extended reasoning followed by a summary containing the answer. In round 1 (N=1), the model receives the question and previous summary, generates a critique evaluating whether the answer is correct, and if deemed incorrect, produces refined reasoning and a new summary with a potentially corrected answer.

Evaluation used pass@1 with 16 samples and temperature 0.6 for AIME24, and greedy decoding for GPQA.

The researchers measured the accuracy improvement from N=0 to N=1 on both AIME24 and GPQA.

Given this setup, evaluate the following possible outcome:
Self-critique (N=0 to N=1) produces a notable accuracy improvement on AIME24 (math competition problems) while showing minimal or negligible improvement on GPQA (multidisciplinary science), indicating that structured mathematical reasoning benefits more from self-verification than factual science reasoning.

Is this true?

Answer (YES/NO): NO